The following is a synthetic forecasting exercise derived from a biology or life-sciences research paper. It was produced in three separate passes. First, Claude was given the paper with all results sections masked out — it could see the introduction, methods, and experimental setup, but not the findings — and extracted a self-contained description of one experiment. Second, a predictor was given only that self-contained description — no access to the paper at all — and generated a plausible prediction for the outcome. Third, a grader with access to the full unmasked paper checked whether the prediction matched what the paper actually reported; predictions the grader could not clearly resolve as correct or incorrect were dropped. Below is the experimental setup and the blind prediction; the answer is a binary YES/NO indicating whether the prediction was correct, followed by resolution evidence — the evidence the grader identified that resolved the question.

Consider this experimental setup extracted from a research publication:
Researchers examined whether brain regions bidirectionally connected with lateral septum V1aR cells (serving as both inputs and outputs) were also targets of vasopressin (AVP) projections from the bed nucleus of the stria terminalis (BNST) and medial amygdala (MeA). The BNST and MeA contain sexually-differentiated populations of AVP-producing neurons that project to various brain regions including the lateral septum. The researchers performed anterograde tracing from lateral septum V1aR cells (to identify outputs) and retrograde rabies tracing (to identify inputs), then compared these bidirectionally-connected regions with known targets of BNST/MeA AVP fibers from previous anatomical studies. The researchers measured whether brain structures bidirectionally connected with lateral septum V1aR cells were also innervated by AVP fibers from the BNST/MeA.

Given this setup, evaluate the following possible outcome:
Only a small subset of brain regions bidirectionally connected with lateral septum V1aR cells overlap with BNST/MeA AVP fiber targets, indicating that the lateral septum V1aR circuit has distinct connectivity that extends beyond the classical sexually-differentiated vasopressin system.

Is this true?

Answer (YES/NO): NO